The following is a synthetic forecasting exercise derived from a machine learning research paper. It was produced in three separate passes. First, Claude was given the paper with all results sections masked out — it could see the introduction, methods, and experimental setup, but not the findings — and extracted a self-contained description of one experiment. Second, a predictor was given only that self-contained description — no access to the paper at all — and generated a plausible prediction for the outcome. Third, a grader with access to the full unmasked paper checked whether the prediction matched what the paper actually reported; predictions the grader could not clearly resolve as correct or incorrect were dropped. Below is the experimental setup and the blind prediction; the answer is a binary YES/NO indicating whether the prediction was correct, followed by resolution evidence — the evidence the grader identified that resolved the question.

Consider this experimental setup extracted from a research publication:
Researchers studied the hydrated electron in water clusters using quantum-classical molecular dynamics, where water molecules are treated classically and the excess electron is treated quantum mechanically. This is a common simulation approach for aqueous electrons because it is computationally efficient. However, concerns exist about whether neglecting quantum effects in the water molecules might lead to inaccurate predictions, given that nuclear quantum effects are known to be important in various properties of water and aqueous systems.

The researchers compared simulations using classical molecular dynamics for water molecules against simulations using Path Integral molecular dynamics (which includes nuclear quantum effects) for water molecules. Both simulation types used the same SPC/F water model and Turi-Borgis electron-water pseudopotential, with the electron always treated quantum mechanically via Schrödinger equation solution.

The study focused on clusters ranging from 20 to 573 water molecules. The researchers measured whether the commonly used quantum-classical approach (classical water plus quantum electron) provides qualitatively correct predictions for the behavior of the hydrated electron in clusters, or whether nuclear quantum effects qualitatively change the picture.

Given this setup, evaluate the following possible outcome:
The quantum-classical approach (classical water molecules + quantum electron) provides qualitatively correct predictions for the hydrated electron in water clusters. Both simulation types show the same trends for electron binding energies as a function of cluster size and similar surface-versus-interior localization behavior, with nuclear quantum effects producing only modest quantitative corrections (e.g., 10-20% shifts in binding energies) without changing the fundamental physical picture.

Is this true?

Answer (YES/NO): YES